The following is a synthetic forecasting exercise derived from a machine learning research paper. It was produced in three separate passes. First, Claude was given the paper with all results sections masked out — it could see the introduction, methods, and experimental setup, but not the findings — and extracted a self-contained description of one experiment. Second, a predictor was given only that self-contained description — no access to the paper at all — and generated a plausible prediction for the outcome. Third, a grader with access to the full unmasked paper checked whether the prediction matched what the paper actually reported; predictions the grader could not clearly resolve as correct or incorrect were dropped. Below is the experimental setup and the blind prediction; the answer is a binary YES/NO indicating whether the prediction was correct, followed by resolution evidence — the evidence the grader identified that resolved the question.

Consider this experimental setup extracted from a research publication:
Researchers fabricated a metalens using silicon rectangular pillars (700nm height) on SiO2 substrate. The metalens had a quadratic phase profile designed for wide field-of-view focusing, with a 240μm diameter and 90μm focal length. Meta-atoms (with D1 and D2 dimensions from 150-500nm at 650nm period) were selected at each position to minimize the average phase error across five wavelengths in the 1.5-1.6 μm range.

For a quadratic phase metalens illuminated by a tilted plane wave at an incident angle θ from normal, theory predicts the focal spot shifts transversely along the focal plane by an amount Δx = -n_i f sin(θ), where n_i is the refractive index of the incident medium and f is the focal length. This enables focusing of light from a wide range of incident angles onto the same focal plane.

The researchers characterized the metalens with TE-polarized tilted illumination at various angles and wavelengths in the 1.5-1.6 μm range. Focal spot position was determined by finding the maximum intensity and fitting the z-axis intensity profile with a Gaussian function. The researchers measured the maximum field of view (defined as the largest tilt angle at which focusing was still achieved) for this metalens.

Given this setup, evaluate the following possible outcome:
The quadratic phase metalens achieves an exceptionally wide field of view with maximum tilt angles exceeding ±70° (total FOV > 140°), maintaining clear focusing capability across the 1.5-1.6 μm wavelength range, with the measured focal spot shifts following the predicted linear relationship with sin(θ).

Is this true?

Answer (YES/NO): NO